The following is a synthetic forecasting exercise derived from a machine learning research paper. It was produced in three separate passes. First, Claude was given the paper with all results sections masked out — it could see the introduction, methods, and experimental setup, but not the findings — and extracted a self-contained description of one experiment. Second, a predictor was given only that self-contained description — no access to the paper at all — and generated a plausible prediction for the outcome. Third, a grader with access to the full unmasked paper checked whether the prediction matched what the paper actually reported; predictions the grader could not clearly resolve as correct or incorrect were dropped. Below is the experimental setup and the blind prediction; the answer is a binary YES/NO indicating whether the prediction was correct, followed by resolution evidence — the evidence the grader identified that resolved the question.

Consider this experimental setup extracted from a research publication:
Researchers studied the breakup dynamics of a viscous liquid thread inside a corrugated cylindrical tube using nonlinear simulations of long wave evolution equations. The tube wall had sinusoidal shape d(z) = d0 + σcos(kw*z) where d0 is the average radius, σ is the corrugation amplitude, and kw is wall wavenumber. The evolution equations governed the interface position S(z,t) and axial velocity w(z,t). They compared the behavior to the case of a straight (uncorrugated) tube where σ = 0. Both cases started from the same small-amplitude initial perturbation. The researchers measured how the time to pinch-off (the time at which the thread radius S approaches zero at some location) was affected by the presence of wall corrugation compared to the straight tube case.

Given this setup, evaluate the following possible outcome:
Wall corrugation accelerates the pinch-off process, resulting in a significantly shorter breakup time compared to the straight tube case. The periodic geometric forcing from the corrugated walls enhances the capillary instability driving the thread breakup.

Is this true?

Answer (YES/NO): NO